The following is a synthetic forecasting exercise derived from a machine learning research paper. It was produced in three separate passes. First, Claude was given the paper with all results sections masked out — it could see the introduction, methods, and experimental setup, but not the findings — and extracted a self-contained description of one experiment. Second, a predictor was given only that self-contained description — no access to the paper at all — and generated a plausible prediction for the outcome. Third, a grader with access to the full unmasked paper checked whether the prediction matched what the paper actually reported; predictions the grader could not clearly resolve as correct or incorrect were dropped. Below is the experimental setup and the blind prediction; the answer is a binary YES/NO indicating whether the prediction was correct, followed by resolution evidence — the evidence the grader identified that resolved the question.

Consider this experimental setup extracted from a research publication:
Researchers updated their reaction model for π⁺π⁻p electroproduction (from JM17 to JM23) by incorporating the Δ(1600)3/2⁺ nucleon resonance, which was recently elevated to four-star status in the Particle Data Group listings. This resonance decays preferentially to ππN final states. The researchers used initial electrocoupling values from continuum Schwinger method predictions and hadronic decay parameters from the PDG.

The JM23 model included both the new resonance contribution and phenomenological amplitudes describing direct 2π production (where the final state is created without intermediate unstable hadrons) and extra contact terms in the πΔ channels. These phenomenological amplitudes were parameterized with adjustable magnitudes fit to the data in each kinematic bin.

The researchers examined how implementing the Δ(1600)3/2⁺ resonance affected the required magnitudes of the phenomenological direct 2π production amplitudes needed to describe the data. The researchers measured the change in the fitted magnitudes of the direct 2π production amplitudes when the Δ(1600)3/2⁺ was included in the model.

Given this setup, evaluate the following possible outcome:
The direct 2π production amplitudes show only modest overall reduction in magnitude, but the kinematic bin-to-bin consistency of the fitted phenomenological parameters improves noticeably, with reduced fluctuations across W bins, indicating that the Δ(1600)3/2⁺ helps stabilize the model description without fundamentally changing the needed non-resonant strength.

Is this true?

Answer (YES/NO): NO